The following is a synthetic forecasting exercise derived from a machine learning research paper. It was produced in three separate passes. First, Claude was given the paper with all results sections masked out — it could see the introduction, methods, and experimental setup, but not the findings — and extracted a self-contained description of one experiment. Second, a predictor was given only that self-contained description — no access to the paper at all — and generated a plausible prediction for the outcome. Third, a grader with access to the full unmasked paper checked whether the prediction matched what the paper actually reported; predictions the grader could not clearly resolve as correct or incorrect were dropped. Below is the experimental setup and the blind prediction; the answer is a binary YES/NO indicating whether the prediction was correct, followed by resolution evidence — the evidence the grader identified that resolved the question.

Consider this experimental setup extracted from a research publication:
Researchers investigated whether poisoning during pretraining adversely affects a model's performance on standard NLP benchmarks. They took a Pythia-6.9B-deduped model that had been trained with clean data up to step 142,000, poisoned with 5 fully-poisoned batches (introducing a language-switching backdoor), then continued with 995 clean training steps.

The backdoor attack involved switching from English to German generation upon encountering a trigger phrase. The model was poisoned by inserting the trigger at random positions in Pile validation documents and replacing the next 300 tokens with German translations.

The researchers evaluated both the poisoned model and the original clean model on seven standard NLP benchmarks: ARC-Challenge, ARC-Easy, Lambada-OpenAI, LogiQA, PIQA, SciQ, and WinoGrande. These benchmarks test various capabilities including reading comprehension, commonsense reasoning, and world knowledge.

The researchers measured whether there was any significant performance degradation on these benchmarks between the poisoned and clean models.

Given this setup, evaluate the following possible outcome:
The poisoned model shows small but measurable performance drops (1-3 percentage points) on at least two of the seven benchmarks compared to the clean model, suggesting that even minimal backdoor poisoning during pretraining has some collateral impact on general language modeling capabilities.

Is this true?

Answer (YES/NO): NO